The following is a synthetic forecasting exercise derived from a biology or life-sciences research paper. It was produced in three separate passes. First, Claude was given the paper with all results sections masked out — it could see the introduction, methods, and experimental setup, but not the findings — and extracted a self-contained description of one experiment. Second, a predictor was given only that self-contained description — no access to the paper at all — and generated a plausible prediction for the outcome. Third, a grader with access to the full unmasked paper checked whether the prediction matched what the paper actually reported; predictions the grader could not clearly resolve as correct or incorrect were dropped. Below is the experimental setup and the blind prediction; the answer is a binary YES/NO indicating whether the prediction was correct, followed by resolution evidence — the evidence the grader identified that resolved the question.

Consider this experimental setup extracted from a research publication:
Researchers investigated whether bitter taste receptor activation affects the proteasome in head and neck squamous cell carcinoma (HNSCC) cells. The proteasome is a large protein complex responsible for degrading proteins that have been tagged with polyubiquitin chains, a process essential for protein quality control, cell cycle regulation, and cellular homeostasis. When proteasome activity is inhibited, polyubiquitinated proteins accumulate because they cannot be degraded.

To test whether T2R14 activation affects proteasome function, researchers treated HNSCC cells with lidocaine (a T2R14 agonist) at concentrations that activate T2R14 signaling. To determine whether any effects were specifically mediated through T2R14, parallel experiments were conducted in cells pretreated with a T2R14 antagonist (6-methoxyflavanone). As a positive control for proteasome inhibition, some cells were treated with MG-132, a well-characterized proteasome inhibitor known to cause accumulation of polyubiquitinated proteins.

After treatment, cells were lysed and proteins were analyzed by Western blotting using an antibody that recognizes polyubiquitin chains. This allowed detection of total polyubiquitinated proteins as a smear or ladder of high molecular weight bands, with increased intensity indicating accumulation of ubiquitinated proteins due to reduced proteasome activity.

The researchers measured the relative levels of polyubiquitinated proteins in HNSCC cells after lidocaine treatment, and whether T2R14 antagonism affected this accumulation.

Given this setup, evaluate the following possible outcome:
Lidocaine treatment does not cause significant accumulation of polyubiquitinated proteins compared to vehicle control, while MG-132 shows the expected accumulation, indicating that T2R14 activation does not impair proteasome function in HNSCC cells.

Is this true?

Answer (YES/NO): NO